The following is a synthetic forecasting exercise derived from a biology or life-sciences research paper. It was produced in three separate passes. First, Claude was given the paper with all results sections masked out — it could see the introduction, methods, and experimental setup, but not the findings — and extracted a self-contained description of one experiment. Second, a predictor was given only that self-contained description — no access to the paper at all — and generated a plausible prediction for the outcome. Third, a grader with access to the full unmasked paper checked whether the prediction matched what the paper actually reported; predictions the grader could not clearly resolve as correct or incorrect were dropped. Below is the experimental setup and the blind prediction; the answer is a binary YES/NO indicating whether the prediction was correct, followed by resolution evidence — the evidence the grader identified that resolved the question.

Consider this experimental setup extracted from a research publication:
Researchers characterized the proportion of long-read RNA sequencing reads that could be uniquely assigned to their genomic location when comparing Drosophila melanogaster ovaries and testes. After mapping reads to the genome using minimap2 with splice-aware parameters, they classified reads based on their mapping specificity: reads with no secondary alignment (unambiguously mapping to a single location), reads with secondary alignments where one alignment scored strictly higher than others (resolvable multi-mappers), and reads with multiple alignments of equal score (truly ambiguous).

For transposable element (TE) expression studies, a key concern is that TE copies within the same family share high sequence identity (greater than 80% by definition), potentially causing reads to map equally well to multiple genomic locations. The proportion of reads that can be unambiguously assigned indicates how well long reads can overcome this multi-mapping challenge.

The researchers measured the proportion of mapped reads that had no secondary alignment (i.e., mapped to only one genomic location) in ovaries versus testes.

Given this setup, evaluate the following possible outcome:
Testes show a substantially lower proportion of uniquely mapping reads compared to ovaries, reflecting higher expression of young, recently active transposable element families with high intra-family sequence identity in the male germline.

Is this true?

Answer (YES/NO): NO